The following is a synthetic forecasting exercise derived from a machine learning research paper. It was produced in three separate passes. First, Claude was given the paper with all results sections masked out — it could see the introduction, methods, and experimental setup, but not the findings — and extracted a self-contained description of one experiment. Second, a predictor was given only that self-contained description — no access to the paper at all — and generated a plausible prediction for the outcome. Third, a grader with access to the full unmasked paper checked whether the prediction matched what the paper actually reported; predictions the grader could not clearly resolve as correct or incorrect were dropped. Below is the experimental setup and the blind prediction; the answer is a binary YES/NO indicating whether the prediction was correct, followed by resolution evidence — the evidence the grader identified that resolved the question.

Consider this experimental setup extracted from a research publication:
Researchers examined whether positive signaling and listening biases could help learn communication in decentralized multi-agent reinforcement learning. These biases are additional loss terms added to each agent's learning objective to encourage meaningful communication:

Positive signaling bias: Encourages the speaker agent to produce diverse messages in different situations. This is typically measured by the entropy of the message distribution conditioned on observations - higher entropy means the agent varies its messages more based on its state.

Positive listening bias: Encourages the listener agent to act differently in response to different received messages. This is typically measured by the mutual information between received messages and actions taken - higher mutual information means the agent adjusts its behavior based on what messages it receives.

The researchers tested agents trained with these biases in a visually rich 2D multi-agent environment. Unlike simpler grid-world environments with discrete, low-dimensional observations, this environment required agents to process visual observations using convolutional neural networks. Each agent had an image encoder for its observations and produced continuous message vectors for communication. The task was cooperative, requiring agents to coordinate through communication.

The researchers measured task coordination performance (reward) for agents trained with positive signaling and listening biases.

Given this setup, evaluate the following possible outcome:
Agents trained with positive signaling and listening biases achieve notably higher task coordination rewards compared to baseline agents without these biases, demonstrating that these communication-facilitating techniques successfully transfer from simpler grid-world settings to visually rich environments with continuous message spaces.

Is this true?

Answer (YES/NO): NO